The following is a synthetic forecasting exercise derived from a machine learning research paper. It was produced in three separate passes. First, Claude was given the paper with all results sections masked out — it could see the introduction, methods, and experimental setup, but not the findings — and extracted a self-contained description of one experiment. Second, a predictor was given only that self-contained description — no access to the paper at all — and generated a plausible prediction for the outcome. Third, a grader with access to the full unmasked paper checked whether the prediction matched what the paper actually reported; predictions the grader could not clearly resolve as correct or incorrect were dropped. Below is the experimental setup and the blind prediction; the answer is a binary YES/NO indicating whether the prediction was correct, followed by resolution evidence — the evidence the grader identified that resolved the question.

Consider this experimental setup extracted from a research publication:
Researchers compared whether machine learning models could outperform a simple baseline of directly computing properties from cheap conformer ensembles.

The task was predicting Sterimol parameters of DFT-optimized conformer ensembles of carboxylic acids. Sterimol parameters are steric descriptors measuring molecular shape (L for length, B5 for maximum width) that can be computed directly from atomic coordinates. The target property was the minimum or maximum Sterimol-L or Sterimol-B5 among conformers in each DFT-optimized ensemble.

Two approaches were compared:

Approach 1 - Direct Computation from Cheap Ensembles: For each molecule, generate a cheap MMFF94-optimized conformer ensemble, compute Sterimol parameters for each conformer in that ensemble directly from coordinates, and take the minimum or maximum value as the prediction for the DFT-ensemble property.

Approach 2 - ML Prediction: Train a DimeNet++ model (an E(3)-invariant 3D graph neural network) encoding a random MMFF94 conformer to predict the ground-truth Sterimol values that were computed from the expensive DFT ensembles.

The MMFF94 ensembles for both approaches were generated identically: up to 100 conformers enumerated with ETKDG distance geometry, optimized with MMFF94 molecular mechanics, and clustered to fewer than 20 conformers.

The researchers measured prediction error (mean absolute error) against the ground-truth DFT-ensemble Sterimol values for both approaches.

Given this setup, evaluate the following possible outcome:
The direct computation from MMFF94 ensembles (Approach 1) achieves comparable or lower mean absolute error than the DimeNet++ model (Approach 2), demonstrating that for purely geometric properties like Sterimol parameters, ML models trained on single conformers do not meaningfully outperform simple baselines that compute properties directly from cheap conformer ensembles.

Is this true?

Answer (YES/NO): YES